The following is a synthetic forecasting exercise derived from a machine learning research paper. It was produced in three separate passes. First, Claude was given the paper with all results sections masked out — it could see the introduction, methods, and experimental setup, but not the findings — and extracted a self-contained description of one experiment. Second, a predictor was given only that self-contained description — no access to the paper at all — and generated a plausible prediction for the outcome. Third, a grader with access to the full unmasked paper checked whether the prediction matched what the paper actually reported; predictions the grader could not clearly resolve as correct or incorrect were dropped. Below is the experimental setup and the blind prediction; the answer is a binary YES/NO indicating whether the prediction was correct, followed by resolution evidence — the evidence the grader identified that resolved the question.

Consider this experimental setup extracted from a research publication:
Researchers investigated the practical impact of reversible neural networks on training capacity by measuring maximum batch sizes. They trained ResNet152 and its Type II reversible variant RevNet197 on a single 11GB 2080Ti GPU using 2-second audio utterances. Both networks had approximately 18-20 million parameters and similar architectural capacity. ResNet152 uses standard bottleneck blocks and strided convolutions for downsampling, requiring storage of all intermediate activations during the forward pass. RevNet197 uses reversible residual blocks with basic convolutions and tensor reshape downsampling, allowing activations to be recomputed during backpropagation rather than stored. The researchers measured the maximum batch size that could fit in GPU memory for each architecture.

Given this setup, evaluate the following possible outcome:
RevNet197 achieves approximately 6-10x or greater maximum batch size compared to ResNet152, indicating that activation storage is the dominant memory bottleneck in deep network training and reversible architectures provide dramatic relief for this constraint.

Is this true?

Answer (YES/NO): YES